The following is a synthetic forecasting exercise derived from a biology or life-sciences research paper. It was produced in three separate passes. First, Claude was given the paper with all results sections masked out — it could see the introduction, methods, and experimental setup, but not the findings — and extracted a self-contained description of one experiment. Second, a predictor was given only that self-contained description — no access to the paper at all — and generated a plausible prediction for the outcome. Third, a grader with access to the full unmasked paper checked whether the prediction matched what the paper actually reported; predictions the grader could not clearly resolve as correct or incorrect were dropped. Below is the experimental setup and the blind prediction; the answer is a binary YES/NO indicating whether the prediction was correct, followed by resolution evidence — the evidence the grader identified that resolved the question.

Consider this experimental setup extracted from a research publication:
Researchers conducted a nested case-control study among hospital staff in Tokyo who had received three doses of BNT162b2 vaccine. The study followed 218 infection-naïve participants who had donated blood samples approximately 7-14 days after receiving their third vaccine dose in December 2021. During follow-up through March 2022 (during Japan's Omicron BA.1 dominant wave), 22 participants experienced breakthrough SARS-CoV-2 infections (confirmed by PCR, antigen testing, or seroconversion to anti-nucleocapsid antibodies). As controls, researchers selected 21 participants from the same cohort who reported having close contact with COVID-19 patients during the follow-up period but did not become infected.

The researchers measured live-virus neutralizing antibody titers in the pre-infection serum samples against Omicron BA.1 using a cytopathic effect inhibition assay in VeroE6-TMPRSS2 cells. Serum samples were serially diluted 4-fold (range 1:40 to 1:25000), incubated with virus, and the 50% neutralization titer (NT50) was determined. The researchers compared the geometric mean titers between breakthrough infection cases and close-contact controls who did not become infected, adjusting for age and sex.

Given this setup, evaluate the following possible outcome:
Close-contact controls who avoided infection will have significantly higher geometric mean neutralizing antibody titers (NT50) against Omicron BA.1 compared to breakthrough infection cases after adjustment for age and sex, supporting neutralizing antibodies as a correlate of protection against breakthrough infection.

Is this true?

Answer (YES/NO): NO